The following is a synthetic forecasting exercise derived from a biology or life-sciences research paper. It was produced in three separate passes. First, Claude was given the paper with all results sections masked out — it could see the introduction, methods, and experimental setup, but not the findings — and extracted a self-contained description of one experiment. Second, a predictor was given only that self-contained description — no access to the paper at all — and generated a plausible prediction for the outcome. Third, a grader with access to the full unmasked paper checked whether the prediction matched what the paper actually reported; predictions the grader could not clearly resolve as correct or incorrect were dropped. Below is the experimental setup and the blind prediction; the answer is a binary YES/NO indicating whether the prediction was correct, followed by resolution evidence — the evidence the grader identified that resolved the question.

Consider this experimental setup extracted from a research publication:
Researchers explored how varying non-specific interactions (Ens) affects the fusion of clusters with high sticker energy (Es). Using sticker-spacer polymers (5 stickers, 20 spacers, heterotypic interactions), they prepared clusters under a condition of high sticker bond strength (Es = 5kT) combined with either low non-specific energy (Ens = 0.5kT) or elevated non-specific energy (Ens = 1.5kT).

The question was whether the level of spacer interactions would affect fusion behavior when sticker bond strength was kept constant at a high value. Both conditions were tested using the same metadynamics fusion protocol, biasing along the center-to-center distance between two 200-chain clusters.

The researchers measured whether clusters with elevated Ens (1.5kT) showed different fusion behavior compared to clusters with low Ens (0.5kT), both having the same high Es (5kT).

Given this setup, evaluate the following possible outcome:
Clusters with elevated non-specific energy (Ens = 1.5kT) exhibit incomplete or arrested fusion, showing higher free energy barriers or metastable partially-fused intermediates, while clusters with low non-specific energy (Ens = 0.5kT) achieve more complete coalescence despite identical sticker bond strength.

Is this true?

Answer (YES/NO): NO